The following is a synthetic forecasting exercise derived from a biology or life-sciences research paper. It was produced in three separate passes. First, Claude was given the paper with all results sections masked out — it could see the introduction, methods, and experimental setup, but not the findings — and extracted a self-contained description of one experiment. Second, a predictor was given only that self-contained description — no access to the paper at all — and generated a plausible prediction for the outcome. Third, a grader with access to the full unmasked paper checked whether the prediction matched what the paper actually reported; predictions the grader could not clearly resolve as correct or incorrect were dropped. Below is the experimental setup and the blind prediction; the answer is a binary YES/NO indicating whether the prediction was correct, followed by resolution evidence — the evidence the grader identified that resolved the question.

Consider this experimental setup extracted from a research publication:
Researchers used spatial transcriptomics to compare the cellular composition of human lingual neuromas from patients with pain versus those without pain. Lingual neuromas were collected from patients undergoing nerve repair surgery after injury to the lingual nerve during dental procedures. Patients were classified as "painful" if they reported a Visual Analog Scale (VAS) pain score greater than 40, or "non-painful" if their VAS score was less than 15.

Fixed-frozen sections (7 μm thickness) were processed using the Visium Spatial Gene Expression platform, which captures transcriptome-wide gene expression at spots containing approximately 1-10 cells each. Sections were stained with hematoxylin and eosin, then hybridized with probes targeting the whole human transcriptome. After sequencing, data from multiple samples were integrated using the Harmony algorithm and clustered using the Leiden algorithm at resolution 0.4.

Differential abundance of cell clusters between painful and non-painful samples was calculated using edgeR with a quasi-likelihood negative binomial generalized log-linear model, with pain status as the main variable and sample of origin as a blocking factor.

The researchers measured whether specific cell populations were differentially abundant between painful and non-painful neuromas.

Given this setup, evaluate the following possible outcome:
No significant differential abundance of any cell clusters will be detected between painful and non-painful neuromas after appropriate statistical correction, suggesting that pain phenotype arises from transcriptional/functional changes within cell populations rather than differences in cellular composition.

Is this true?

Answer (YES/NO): NO